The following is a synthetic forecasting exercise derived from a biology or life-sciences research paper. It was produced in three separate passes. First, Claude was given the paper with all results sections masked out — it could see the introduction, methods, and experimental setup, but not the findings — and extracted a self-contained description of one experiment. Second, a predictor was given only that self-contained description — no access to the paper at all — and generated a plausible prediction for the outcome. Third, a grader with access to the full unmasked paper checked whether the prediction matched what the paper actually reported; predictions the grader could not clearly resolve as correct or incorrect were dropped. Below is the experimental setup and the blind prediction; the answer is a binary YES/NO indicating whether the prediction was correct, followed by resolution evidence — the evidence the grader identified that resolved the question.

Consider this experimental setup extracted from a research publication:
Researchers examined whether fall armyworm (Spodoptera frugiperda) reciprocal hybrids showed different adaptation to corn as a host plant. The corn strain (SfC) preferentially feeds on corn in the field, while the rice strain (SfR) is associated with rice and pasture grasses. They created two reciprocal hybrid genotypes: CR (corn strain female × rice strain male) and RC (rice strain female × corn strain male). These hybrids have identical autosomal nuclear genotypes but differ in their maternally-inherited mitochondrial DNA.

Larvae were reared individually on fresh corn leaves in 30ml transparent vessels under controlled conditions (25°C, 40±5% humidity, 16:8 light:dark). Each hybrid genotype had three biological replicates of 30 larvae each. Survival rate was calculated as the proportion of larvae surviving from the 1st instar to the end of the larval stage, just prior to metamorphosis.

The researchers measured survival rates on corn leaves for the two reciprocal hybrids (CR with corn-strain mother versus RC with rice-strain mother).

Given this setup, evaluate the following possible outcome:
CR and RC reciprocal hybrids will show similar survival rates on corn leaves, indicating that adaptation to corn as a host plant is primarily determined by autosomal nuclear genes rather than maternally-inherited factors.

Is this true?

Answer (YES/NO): NO